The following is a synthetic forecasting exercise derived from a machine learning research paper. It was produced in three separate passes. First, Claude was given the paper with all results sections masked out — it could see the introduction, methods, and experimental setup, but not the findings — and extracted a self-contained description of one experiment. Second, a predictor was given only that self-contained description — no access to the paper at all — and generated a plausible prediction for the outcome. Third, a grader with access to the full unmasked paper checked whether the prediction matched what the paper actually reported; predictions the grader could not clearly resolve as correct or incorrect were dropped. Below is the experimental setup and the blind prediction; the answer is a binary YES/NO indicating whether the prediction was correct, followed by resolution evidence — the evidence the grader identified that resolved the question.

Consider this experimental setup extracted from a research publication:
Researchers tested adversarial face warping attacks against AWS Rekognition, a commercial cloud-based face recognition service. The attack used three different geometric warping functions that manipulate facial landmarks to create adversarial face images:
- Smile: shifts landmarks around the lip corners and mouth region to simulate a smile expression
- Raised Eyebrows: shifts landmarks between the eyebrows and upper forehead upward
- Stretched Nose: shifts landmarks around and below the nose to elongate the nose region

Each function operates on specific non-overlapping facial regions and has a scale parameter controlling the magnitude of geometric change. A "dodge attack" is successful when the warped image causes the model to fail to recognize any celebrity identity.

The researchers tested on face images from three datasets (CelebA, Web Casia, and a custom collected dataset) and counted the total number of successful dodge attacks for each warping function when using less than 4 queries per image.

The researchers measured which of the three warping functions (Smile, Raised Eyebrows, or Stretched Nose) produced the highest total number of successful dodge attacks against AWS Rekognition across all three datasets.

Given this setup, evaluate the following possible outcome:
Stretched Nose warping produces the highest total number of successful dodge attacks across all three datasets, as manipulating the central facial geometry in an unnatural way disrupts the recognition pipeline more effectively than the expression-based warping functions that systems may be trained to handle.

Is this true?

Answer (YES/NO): YES